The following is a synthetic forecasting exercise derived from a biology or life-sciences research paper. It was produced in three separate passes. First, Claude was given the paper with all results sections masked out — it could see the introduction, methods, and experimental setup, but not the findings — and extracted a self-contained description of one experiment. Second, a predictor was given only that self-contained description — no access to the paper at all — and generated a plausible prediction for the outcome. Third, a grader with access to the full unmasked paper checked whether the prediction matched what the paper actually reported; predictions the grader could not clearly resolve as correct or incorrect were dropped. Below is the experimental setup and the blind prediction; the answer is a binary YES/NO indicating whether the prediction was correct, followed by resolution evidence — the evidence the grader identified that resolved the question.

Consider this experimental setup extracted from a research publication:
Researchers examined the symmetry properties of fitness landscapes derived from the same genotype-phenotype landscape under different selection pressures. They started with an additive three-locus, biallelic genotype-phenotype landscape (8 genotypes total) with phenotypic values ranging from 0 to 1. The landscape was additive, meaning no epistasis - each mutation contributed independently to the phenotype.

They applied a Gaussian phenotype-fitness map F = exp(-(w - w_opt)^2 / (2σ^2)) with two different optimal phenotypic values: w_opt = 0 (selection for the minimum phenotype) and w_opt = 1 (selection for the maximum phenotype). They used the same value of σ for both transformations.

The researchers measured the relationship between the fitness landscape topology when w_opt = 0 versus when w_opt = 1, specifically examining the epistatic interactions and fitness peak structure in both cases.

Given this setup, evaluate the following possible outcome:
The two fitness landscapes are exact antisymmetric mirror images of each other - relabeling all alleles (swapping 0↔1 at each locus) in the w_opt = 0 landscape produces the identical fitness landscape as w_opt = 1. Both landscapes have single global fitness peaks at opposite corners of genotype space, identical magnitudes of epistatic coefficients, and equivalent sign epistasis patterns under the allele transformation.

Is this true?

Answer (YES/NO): NO